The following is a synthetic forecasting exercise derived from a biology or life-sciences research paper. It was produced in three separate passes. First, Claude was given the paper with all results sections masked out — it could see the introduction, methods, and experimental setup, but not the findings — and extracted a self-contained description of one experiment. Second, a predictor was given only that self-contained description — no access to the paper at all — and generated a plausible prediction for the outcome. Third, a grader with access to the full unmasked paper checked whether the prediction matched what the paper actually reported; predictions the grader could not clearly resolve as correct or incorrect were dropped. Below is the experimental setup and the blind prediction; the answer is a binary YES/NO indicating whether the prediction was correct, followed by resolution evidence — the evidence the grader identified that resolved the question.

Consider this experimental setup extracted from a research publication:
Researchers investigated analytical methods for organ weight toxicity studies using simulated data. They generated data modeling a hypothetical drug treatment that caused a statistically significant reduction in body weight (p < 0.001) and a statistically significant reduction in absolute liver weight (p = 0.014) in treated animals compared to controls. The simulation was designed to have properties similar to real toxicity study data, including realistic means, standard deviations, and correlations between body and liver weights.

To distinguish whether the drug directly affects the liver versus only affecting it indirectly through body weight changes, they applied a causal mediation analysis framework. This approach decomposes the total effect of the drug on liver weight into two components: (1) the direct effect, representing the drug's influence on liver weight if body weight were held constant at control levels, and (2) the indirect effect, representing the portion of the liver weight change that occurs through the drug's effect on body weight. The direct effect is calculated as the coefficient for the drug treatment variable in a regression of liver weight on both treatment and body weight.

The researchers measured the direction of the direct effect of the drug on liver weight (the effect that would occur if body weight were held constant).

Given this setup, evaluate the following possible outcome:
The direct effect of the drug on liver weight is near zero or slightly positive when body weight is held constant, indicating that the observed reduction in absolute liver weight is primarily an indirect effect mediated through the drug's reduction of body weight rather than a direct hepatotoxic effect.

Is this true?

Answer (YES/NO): YES